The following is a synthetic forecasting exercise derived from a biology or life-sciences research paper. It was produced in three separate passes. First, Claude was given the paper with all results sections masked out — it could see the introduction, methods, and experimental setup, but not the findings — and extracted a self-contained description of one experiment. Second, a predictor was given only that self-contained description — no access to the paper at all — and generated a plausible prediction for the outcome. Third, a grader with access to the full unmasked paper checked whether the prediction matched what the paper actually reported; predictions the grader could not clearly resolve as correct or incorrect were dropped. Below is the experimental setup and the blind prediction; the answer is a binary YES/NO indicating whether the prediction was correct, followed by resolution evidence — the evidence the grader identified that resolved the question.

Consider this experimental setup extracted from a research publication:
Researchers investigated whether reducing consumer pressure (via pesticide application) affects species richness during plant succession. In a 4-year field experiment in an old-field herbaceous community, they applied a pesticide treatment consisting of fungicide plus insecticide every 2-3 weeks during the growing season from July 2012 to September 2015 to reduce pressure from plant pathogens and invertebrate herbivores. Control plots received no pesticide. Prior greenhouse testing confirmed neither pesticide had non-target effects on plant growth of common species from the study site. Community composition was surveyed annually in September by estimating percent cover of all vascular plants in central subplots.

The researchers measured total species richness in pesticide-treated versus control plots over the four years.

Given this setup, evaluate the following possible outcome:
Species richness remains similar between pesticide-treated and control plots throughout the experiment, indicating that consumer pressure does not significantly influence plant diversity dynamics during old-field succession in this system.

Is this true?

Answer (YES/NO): NO